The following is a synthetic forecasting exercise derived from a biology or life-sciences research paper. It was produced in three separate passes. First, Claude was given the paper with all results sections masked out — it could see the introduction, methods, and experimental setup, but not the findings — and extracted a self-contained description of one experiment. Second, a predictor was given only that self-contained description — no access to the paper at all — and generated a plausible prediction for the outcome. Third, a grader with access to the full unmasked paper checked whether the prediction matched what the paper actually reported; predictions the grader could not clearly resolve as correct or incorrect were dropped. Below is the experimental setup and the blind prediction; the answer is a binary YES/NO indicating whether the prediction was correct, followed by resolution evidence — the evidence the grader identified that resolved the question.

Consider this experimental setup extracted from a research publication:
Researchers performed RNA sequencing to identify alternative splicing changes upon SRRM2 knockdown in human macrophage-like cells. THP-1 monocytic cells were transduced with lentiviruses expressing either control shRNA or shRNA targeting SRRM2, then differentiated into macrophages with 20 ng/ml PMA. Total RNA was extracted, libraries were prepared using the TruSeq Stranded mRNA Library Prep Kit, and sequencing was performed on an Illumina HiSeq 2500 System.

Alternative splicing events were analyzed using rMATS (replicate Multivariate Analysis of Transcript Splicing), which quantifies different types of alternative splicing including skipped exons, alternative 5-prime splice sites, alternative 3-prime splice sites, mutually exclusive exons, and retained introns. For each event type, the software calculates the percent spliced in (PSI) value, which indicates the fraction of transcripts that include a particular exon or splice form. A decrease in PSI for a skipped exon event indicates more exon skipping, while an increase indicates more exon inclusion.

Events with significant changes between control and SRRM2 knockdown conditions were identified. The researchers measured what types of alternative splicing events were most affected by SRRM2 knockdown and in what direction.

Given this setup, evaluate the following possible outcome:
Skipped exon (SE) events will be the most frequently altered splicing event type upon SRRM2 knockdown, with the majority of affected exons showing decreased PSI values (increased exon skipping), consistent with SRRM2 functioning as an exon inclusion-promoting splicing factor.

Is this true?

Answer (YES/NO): YES